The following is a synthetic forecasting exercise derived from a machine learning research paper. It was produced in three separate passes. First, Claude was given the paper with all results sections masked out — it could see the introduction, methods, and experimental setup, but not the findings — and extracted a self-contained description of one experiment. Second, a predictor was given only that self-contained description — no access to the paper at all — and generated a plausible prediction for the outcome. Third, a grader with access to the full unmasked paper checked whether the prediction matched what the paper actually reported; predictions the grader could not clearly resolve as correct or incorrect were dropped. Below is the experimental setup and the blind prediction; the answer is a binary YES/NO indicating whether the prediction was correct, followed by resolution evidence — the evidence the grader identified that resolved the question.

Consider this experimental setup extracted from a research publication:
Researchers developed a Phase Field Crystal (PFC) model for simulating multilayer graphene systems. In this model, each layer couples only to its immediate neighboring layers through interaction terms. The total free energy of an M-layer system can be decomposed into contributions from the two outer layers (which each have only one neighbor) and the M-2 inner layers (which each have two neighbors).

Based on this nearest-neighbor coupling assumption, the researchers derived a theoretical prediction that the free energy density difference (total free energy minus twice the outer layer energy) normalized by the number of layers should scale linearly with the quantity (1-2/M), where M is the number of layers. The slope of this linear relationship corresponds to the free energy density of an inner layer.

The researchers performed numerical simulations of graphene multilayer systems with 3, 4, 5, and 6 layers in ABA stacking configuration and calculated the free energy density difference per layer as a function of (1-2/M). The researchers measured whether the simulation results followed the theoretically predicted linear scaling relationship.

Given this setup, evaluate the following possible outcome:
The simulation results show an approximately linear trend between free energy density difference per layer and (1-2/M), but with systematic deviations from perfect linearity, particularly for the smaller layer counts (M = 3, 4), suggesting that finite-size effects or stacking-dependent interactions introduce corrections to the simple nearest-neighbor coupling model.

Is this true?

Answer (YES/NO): NO